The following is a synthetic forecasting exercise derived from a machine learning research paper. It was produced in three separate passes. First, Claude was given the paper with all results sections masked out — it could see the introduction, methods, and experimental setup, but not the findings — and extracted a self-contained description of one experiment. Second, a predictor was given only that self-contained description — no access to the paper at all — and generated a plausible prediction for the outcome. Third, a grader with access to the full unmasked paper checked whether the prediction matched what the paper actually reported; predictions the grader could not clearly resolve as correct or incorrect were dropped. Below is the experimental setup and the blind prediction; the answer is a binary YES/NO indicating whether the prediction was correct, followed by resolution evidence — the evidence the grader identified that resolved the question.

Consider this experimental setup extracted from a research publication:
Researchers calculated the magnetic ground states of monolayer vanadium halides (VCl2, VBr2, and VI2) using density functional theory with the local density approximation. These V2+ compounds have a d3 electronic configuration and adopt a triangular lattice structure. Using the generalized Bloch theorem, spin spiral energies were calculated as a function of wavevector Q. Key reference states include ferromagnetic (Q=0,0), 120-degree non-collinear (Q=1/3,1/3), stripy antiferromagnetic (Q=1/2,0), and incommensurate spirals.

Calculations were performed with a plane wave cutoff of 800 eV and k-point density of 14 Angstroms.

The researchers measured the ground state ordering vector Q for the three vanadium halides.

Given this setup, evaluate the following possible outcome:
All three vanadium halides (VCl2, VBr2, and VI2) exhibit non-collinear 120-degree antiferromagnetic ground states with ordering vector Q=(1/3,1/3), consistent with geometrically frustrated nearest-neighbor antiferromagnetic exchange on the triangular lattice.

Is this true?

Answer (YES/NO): NO